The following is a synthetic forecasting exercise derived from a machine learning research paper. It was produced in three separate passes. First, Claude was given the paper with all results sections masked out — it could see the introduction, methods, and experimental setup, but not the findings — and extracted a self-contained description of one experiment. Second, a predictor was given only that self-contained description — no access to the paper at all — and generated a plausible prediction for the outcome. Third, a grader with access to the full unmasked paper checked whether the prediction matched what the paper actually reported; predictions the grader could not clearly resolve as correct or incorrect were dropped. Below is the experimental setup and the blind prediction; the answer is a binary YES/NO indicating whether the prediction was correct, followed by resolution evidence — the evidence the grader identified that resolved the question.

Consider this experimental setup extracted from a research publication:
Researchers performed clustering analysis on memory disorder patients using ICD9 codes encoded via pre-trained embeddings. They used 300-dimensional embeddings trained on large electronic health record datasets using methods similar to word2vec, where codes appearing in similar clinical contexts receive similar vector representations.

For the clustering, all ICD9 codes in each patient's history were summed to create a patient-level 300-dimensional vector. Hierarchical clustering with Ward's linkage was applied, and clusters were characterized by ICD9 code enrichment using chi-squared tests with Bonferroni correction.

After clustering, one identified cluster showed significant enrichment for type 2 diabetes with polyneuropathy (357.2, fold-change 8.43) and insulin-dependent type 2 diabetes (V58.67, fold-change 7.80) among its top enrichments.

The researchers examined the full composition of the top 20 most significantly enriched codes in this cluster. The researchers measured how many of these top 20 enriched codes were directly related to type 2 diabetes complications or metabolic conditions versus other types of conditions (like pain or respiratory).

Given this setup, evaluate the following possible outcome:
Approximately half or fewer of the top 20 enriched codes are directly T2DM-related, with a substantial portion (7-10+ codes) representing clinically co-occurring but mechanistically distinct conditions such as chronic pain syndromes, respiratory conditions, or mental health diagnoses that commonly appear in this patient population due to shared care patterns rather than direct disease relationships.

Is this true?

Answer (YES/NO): YES